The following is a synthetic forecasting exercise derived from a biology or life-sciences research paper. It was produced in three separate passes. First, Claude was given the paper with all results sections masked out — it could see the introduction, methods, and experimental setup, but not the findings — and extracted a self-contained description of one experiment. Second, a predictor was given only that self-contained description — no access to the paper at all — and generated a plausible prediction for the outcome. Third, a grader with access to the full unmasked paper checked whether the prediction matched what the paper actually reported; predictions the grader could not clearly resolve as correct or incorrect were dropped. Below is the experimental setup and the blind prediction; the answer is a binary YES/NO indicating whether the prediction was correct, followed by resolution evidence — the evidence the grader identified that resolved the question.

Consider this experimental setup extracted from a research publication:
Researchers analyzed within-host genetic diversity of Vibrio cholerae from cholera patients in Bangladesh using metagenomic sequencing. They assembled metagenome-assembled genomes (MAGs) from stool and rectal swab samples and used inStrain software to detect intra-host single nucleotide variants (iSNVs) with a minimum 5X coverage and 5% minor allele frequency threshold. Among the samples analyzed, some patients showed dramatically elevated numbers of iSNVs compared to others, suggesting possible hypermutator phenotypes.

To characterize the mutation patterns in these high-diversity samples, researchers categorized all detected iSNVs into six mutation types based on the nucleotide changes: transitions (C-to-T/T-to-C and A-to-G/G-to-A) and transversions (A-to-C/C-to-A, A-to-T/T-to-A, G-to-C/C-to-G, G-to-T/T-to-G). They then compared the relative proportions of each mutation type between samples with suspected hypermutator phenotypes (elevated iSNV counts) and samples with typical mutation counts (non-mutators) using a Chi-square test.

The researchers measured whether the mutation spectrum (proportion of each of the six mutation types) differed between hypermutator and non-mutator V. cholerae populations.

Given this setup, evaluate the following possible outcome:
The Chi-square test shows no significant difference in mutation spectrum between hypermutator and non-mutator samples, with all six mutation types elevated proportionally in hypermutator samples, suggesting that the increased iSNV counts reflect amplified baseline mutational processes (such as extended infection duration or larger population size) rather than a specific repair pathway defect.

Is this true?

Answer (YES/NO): NO